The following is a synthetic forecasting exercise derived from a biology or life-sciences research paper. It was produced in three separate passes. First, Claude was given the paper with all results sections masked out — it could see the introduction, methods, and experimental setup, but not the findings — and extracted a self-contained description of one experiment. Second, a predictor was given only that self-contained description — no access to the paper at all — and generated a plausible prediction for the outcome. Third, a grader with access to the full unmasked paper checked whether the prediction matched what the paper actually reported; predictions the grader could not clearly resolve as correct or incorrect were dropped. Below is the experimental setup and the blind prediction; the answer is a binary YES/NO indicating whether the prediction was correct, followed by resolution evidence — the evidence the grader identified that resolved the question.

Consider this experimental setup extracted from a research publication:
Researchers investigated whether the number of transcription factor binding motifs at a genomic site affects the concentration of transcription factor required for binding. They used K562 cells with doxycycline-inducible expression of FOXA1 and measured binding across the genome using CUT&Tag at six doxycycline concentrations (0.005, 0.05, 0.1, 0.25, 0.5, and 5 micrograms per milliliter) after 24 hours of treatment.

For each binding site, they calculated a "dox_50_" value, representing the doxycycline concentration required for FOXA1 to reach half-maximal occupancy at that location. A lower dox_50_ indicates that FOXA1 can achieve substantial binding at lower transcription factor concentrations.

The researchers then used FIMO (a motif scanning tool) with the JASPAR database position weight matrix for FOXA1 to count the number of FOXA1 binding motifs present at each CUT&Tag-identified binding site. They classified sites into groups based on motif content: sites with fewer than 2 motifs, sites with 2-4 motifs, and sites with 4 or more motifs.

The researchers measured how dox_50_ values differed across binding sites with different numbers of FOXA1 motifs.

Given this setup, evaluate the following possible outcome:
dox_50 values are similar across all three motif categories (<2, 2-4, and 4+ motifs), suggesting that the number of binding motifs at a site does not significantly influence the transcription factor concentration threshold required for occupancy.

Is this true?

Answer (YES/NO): NO